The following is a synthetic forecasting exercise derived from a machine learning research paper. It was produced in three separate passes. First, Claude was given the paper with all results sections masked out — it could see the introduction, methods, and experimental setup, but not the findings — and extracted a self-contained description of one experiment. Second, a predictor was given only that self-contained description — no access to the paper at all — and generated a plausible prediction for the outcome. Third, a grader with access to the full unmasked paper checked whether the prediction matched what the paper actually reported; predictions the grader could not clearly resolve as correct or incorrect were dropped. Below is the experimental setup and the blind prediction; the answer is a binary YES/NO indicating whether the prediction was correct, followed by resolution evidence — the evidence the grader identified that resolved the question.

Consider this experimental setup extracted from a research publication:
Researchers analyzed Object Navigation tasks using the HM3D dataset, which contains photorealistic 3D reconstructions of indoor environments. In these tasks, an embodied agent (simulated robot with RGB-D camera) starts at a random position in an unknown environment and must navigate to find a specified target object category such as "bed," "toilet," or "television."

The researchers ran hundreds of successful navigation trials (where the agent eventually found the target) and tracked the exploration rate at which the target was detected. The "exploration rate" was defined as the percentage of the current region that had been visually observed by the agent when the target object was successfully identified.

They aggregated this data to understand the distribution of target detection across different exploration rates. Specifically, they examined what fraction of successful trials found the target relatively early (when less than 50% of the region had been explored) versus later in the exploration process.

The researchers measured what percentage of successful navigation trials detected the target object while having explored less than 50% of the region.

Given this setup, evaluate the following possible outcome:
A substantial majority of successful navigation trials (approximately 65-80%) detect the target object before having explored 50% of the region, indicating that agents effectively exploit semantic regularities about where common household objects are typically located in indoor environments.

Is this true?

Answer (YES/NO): NO